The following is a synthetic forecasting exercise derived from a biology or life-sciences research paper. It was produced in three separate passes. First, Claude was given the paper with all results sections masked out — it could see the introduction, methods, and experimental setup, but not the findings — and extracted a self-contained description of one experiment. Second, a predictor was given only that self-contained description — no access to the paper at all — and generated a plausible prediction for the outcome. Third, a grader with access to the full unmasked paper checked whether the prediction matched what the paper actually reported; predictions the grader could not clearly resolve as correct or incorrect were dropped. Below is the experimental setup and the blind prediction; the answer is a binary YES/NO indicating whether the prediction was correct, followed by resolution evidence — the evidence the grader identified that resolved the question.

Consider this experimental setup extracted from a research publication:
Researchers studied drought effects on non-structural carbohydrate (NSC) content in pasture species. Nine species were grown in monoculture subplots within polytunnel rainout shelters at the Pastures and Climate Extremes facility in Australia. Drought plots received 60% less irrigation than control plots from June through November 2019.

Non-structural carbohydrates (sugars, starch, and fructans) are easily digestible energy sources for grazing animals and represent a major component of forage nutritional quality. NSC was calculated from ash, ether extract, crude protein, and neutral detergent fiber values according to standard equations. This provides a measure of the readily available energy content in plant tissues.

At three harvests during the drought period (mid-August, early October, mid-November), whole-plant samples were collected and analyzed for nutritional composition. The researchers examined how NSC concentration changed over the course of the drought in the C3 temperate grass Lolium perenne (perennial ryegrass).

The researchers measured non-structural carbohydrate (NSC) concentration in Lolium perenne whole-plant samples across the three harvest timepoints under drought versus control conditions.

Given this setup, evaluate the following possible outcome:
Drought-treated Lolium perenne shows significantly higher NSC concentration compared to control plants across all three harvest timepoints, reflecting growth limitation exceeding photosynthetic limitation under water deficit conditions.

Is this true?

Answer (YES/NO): NO